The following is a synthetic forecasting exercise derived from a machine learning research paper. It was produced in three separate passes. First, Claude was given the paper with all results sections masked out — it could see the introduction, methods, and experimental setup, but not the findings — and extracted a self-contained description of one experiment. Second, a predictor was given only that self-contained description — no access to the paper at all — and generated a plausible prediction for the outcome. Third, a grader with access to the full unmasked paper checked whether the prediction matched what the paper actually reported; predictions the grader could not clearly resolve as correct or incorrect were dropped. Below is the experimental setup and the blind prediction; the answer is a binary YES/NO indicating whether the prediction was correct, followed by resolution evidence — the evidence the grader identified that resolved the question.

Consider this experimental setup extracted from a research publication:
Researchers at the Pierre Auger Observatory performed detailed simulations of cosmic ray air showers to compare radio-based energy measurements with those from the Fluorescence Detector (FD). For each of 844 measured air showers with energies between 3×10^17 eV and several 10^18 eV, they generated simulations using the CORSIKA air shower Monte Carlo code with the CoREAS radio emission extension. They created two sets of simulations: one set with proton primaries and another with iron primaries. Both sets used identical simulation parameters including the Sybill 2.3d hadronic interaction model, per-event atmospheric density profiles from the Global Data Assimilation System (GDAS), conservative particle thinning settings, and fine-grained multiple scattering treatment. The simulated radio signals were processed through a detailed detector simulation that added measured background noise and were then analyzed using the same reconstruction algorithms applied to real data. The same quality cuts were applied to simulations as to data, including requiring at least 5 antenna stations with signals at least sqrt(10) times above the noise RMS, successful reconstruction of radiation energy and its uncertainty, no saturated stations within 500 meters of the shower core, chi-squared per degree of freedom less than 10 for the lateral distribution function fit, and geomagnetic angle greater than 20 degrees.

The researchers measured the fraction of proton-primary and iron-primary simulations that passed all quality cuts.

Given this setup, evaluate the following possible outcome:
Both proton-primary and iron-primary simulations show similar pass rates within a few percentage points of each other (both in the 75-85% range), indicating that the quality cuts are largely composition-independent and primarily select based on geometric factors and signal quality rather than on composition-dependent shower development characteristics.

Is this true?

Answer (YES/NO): NO